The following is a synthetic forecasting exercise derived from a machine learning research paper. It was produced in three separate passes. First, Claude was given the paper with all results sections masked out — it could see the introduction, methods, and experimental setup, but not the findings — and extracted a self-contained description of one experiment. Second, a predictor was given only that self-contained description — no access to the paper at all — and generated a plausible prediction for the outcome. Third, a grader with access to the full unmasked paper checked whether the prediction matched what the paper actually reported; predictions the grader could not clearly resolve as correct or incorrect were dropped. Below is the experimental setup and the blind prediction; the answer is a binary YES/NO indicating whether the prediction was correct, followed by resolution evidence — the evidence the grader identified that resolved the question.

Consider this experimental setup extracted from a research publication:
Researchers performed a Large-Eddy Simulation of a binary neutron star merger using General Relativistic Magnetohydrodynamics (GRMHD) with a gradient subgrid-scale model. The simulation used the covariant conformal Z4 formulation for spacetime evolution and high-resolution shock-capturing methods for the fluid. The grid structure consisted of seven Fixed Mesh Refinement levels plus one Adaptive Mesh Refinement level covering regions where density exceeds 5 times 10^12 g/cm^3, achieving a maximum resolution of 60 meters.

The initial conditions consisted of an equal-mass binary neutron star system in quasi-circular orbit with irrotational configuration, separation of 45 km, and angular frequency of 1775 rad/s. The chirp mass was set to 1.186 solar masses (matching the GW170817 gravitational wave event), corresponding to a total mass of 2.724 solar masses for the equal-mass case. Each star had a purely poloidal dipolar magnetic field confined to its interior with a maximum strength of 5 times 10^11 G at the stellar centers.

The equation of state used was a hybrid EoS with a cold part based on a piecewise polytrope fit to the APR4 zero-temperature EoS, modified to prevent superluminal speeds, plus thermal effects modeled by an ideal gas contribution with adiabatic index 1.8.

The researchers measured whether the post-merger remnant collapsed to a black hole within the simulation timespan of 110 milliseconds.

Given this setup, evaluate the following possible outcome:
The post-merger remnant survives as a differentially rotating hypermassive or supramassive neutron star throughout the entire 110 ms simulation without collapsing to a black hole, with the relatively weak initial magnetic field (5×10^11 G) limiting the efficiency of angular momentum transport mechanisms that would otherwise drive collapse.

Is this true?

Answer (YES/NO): YES